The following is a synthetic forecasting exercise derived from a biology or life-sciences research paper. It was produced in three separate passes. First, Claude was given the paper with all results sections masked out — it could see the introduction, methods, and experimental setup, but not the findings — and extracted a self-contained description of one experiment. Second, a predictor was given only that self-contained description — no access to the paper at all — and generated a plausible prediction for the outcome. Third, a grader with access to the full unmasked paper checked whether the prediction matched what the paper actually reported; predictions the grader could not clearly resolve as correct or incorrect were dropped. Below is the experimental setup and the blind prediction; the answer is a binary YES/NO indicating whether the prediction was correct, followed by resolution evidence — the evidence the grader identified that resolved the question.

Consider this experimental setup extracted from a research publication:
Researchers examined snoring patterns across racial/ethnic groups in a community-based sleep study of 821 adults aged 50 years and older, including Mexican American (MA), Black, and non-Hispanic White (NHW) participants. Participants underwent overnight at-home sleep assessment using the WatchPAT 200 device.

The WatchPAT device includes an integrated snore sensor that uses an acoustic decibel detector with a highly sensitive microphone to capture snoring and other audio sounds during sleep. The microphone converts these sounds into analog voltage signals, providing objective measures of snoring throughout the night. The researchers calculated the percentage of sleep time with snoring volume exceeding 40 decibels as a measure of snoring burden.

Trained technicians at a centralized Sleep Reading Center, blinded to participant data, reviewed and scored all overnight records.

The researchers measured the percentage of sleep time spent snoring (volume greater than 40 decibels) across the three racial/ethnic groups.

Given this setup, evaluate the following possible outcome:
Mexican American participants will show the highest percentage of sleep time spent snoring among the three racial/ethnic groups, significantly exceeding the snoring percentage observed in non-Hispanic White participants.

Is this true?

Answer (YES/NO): NO